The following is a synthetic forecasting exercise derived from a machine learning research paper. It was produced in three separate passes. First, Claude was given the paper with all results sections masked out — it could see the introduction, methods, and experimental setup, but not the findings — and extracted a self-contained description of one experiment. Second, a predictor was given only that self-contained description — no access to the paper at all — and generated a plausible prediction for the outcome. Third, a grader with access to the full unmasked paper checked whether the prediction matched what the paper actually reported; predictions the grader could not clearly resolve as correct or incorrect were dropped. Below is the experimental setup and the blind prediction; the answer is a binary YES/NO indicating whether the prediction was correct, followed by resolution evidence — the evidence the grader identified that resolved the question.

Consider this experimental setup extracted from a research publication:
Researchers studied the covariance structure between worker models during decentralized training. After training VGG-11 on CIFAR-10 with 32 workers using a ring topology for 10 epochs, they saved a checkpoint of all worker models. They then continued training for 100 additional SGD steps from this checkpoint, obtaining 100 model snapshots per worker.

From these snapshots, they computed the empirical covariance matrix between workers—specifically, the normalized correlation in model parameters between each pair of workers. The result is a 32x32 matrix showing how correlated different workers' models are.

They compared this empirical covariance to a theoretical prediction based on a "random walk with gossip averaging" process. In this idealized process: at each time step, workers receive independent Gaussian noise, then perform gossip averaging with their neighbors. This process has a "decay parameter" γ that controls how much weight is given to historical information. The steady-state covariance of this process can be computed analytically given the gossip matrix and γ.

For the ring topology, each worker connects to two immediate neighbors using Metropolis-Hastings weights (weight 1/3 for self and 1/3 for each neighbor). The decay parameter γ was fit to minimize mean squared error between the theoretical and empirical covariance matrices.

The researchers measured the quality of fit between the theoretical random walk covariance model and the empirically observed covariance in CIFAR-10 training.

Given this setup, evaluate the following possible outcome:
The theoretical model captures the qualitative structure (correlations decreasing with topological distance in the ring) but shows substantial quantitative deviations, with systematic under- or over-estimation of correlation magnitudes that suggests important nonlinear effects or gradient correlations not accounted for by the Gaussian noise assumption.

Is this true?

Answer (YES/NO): NO